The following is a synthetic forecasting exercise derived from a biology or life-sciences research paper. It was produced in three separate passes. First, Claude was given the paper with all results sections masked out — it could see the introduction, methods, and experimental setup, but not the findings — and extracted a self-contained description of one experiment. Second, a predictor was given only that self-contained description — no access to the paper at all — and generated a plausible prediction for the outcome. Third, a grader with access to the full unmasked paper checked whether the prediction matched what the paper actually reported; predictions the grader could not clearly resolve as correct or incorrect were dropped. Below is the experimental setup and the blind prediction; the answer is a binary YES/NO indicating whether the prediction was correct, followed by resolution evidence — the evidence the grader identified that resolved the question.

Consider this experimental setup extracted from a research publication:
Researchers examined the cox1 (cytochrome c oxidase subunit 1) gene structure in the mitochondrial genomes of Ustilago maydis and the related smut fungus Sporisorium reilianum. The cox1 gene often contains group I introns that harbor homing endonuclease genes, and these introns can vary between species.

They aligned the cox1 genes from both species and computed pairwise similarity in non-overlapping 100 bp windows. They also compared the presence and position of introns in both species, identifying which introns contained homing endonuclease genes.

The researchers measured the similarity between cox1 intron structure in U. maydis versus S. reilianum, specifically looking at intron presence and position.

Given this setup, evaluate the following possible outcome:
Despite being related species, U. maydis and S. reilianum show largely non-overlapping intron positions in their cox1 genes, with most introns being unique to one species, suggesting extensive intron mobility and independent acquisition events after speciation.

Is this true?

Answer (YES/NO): NO